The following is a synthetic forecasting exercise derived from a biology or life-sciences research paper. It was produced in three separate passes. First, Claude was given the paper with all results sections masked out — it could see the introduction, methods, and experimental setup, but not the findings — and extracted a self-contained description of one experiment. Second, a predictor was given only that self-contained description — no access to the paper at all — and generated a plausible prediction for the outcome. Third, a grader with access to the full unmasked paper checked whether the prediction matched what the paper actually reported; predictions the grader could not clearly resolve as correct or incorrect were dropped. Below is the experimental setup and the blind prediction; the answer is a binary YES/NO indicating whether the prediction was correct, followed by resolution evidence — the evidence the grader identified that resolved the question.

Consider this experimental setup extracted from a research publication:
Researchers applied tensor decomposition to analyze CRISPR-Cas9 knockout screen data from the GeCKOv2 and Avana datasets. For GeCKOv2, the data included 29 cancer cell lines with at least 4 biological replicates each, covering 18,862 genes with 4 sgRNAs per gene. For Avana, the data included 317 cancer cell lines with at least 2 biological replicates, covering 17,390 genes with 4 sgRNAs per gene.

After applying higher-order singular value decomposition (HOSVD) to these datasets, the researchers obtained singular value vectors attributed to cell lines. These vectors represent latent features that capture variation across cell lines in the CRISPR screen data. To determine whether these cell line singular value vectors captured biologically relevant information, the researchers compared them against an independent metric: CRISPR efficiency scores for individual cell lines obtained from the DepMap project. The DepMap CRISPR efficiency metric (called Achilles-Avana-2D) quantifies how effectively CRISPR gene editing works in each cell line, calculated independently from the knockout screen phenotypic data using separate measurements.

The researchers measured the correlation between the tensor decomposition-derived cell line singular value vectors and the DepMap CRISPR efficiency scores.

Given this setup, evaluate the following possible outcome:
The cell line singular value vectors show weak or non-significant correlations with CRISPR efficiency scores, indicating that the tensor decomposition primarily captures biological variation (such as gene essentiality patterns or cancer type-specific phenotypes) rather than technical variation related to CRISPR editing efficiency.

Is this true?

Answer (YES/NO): NO